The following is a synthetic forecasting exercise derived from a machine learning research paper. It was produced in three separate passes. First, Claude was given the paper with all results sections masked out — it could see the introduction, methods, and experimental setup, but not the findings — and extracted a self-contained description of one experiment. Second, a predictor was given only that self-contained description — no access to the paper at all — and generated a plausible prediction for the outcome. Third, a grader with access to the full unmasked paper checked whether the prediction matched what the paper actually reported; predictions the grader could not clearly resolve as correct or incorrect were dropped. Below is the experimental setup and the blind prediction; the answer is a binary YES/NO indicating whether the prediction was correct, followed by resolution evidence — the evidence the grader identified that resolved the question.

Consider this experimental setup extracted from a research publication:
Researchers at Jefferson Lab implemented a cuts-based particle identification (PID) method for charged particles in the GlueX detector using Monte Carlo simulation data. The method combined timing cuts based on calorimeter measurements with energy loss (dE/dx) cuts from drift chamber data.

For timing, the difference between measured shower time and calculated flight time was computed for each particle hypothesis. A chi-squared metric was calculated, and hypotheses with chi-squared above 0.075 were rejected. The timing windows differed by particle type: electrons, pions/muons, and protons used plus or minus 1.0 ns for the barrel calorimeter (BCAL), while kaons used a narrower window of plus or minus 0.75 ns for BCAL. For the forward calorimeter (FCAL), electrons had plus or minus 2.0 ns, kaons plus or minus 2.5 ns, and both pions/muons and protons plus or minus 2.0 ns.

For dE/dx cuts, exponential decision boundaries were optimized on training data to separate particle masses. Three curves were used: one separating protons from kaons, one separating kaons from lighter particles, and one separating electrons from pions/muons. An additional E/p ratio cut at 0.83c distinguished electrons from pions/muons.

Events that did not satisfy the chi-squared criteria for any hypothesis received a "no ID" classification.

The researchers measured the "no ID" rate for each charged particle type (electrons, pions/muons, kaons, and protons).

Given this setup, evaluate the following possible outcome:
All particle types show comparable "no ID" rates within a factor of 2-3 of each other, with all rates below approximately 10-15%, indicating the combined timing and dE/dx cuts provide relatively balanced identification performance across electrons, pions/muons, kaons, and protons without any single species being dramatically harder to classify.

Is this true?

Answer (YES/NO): NO